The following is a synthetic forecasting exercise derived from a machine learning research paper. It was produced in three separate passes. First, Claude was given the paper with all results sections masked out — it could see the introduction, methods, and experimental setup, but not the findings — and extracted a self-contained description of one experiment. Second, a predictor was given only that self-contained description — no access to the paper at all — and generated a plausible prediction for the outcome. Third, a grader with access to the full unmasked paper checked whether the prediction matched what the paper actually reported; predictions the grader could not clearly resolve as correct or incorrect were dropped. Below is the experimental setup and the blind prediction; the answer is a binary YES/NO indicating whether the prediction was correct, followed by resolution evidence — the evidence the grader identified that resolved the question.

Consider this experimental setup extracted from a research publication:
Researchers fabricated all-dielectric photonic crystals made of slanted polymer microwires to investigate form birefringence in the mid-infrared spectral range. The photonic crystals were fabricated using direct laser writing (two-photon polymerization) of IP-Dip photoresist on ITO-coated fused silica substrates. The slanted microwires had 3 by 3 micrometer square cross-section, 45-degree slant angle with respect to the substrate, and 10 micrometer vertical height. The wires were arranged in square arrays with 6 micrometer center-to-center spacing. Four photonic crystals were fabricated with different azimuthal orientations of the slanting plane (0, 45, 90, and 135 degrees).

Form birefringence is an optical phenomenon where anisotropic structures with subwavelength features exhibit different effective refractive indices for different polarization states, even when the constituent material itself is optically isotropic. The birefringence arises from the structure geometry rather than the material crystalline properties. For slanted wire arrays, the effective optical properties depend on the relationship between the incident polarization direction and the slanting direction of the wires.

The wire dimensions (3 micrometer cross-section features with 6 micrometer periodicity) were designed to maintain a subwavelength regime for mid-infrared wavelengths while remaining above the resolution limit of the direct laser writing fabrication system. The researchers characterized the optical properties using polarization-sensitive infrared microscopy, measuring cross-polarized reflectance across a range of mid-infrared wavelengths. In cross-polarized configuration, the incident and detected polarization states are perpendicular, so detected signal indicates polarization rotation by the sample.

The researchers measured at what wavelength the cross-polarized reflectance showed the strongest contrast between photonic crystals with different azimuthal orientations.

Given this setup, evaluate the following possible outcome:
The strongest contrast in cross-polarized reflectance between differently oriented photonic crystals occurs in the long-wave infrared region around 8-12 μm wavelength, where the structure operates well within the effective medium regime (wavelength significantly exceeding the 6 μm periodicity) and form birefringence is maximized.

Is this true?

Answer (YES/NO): NO